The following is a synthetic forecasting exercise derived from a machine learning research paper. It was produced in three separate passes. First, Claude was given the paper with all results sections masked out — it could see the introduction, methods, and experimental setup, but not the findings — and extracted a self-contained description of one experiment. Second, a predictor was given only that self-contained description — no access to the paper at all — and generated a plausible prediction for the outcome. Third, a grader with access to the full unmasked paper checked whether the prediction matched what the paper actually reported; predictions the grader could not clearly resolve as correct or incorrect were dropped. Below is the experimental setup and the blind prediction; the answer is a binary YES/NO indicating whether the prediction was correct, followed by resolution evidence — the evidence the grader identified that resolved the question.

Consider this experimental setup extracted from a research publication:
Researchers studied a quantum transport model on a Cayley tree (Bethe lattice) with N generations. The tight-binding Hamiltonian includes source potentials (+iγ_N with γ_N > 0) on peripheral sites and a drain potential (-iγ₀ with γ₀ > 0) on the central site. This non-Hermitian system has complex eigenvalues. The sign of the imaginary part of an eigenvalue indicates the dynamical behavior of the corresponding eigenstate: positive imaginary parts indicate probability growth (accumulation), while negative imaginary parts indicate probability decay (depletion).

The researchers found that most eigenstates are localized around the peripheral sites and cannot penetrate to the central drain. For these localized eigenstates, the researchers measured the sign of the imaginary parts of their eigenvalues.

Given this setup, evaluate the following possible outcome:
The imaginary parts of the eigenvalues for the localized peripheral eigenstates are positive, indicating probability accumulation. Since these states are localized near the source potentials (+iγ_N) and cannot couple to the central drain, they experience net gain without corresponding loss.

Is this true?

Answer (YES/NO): YES